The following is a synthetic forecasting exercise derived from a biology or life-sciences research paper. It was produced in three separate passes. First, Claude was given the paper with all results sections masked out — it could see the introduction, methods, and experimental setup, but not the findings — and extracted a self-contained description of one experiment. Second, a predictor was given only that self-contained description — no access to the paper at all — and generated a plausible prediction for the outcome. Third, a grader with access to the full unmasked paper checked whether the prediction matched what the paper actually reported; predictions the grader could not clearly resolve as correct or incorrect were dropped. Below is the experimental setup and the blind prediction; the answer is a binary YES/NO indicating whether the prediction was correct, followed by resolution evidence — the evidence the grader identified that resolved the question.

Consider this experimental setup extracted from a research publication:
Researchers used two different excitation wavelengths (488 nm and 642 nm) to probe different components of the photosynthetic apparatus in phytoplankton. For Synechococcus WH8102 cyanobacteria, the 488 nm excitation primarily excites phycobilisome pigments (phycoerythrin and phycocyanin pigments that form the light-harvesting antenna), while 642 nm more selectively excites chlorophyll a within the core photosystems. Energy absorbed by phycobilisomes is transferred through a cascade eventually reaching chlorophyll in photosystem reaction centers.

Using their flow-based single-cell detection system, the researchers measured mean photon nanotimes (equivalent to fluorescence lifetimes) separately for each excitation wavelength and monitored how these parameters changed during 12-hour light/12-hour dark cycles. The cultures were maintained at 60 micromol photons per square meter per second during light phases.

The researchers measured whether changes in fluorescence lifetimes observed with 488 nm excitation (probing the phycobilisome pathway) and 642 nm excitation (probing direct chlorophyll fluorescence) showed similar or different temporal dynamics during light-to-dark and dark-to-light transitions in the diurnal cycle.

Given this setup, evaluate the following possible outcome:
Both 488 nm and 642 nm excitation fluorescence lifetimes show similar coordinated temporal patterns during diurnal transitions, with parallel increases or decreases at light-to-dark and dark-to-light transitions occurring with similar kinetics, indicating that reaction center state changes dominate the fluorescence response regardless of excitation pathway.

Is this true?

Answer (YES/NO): YES